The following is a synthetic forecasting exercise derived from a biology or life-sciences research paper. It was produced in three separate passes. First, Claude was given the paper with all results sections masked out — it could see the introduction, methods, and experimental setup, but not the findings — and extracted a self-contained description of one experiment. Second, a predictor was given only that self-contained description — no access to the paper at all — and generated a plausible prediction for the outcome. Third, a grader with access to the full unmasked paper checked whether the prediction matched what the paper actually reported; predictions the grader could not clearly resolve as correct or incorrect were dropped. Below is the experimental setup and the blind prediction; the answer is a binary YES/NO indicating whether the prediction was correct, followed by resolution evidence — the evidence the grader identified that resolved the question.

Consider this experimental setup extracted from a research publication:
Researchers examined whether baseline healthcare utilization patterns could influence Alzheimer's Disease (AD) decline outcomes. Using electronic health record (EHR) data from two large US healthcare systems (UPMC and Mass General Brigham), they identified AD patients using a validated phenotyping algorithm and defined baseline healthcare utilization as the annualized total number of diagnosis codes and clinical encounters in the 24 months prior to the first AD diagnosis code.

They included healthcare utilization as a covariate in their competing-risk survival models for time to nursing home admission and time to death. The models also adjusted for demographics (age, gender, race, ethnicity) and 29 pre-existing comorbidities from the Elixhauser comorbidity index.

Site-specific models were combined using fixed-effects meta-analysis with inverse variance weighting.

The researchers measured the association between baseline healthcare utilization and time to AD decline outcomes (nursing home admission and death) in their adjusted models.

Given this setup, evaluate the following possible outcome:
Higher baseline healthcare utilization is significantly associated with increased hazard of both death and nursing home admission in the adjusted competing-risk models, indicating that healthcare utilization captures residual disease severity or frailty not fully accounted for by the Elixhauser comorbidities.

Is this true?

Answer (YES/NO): NO